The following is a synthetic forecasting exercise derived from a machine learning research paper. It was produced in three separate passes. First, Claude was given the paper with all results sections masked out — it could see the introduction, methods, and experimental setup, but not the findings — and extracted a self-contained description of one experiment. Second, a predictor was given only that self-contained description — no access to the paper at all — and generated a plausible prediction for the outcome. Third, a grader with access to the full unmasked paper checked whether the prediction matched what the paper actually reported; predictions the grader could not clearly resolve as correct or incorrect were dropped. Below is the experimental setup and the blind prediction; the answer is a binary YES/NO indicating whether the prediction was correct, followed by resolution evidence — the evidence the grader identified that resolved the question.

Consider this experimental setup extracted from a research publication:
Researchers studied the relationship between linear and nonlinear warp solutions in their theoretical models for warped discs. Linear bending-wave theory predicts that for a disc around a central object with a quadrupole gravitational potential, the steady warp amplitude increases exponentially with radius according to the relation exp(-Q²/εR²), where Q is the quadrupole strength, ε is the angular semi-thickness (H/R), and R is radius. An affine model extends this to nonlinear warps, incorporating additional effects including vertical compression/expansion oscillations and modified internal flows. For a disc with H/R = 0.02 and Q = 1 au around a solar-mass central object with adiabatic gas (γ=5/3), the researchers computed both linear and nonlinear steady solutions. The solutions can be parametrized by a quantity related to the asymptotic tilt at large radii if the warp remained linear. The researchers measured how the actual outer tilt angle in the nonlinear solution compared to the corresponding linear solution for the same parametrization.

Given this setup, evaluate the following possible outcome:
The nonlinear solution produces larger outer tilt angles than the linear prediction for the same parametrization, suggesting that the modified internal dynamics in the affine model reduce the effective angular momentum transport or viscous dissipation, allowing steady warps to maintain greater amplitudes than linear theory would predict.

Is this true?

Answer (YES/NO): NO